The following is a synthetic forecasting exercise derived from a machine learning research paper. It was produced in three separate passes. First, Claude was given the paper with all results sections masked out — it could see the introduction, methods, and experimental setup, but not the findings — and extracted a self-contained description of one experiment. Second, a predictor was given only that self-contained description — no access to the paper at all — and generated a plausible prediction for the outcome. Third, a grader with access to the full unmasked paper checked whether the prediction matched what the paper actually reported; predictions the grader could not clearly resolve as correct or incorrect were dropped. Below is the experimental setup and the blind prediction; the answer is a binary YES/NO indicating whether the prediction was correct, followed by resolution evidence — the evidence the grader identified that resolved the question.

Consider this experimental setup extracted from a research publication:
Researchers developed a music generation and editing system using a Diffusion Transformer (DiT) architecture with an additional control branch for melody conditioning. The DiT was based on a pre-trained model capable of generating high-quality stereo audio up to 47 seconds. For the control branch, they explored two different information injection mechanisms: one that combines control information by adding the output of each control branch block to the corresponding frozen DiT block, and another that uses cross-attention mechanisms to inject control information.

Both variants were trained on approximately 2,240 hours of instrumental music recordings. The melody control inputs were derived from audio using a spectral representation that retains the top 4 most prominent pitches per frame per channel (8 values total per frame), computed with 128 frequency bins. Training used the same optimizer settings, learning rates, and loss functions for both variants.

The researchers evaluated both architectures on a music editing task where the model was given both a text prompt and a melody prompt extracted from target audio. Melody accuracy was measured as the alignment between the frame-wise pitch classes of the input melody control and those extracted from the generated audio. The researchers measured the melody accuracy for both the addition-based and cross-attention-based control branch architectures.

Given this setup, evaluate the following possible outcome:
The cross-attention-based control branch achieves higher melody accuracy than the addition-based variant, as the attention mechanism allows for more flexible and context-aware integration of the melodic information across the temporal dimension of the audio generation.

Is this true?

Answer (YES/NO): NO